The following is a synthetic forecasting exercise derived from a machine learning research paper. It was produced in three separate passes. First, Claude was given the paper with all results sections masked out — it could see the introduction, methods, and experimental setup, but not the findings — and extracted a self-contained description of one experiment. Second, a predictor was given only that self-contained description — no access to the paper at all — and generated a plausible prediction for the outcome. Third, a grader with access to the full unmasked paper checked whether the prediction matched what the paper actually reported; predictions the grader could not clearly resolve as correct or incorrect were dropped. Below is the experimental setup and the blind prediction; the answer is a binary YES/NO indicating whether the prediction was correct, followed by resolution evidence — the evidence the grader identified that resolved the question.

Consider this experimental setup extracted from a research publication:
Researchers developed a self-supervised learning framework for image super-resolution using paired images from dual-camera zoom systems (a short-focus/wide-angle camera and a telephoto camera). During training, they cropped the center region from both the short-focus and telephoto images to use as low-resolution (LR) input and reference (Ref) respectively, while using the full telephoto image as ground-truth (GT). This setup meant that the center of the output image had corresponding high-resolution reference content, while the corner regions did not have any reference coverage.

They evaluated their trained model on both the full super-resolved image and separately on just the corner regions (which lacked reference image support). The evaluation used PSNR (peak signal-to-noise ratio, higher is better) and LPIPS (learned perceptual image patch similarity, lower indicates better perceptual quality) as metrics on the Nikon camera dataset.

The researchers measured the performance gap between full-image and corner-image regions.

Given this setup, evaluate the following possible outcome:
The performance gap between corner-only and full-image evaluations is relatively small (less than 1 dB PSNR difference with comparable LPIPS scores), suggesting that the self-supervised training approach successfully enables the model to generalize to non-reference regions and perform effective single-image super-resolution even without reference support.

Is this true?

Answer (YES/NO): YES